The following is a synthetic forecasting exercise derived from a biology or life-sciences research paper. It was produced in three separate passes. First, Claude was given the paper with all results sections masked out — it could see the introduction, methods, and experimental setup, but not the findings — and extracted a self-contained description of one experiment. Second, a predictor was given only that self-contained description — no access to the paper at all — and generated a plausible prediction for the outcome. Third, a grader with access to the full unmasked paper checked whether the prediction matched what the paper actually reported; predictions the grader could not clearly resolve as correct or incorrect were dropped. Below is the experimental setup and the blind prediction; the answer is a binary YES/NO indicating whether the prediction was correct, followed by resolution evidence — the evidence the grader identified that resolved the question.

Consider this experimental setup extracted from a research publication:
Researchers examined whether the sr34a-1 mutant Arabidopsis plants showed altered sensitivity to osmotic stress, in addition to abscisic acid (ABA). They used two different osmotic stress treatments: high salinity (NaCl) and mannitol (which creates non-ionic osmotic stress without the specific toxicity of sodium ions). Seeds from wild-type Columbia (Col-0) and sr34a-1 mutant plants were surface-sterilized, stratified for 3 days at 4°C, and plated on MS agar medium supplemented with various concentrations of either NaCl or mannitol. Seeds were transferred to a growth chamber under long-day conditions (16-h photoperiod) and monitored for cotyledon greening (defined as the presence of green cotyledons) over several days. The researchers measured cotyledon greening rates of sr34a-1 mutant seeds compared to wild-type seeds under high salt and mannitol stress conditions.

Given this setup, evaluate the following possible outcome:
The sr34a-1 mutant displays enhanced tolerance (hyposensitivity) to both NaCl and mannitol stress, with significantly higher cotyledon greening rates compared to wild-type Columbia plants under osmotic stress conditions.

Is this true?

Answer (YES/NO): NO